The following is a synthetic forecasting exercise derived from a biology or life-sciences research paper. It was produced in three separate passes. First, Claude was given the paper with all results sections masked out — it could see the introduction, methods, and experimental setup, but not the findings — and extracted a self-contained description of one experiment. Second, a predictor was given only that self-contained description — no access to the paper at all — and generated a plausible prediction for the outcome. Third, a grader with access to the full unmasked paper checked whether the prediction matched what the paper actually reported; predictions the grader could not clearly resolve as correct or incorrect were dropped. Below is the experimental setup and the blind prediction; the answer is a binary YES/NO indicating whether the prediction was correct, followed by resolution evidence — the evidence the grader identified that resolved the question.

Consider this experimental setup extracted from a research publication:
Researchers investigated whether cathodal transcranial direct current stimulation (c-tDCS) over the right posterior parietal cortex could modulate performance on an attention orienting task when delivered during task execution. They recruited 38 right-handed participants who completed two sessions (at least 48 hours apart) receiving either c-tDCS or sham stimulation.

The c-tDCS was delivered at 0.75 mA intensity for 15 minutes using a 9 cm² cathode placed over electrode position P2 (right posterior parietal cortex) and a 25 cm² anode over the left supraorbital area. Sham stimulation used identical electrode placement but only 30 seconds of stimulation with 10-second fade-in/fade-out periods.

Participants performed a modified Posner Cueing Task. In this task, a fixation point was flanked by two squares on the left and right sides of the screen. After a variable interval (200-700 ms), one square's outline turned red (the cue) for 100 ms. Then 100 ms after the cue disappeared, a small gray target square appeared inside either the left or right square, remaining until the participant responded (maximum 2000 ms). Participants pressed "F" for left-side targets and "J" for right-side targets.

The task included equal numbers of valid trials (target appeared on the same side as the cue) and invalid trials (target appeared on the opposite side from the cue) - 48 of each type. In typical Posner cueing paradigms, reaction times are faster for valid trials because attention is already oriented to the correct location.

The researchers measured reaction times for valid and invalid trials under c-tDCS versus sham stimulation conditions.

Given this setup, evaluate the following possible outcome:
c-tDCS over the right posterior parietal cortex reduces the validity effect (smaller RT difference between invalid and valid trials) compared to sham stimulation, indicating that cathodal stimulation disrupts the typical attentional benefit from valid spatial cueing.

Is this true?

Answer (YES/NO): YES